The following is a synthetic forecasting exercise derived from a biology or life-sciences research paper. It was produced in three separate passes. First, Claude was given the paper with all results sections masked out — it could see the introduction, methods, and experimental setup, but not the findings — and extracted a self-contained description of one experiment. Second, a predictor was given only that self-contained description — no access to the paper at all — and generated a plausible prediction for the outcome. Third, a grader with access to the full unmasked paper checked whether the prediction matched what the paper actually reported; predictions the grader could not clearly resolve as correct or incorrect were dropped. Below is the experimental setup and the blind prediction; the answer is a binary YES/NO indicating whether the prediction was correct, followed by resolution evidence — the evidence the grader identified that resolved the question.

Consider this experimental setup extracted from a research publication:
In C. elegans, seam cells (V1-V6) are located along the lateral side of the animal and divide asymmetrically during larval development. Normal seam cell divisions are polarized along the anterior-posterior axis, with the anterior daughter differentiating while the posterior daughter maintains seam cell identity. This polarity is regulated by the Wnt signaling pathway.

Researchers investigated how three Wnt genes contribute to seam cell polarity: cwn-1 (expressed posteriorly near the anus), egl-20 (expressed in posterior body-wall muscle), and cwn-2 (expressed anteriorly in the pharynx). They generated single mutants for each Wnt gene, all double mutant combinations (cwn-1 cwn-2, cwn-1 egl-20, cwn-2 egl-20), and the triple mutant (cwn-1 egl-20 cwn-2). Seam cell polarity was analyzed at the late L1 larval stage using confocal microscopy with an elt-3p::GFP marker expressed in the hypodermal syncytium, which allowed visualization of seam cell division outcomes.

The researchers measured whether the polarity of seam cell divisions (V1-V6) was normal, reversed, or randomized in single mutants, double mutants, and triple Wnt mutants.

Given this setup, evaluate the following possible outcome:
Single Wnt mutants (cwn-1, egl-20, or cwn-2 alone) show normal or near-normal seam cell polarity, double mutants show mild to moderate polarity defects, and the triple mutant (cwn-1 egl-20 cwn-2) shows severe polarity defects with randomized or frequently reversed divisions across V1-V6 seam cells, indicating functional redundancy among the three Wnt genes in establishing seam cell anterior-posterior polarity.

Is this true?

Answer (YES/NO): NO